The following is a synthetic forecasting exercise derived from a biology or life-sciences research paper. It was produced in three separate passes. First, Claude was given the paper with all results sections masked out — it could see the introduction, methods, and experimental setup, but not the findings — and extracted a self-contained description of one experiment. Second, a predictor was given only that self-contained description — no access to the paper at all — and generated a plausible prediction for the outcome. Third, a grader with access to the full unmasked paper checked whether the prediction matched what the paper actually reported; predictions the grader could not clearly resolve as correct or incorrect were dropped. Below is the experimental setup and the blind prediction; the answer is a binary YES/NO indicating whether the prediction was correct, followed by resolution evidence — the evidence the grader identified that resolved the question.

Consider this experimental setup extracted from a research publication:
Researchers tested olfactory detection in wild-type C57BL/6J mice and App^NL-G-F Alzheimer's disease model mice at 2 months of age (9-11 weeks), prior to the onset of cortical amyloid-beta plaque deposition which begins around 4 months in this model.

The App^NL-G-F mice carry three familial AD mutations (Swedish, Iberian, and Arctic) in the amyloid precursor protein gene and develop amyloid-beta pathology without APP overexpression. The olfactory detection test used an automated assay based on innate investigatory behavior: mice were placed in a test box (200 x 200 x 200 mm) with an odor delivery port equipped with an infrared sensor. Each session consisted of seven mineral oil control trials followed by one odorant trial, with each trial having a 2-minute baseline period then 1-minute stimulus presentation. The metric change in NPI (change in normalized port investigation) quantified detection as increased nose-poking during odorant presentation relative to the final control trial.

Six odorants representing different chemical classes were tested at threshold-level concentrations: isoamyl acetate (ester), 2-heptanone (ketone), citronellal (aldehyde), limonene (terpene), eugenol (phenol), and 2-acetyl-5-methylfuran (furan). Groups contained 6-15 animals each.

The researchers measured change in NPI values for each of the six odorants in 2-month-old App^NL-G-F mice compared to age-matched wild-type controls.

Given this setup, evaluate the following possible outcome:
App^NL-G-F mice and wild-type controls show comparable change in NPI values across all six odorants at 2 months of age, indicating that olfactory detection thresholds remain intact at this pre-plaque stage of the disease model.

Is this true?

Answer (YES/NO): NO